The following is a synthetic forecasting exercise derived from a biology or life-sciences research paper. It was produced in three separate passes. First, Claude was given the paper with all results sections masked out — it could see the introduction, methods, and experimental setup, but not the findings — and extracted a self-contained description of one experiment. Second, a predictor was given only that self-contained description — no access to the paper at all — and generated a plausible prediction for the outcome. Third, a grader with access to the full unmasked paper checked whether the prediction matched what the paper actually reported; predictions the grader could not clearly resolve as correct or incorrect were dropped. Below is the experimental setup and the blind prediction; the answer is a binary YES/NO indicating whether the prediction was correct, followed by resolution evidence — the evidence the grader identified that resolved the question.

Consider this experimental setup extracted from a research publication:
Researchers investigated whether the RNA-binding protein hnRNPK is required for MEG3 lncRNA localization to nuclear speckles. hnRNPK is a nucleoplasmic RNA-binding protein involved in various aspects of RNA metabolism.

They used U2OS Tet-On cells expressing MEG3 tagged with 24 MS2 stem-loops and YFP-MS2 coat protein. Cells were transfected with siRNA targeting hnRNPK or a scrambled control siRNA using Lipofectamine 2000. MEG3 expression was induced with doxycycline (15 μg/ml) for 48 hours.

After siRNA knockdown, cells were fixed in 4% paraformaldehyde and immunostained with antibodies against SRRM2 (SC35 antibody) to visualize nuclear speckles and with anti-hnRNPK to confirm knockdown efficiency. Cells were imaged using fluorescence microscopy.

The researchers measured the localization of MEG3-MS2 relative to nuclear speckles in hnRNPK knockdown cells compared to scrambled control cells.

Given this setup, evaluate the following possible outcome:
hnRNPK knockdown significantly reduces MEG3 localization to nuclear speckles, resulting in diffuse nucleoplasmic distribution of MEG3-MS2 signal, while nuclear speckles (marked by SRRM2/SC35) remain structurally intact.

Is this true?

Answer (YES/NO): NO